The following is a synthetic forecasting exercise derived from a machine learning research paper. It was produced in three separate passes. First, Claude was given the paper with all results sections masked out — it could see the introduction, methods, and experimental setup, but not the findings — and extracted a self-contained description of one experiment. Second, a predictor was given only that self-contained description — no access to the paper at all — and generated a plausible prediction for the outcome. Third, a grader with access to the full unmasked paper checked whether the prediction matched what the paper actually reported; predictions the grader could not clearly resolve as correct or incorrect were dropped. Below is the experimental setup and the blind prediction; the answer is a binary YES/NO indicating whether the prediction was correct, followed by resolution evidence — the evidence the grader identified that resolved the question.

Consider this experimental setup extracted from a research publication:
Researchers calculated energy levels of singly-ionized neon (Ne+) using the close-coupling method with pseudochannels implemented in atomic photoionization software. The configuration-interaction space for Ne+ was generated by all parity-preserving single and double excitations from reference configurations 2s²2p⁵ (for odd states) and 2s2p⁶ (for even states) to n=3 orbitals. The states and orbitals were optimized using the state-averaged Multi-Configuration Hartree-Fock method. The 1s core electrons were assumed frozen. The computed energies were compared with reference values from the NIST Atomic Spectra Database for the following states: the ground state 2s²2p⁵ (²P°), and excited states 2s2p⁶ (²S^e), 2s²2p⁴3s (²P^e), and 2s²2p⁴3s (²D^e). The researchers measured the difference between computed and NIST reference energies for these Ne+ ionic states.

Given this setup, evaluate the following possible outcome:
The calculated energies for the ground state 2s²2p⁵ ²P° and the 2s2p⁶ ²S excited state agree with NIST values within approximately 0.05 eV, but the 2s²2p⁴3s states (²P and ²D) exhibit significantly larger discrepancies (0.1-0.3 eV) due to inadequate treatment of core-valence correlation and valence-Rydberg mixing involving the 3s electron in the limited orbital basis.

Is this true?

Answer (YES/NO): NO